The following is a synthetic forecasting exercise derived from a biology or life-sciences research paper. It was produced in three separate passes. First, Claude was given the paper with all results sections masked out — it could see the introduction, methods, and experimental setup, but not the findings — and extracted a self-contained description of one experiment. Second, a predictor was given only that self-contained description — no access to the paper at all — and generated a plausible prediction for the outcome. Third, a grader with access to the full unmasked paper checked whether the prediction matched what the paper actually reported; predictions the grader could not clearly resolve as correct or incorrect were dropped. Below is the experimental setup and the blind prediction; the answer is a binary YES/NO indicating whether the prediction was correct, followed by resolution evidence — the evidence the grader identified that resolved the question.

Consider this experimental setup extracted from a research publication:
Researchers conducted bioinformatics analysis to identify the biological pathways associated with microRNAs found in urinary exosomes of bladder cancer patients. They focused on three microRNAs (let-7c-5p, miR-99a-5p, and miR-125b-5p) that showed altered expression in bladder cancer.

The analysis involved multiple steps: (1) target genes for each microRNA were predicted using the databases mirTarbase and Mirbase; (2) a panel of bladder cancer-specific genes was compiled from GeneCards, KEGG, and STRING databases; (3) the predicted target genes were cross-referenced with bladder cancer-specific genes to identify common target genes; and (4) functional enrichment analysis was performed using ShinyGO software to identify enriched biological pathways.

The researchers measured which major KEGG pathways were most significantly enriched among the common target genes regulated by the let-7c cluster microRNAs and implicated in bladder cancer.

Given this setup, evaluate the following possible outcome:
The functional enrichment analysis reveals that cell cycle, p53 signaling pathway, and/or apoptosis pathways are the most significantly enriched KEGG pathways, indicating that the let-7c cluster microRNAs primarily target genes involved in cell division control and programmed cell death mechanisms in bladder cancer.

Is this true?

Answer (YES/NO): YES